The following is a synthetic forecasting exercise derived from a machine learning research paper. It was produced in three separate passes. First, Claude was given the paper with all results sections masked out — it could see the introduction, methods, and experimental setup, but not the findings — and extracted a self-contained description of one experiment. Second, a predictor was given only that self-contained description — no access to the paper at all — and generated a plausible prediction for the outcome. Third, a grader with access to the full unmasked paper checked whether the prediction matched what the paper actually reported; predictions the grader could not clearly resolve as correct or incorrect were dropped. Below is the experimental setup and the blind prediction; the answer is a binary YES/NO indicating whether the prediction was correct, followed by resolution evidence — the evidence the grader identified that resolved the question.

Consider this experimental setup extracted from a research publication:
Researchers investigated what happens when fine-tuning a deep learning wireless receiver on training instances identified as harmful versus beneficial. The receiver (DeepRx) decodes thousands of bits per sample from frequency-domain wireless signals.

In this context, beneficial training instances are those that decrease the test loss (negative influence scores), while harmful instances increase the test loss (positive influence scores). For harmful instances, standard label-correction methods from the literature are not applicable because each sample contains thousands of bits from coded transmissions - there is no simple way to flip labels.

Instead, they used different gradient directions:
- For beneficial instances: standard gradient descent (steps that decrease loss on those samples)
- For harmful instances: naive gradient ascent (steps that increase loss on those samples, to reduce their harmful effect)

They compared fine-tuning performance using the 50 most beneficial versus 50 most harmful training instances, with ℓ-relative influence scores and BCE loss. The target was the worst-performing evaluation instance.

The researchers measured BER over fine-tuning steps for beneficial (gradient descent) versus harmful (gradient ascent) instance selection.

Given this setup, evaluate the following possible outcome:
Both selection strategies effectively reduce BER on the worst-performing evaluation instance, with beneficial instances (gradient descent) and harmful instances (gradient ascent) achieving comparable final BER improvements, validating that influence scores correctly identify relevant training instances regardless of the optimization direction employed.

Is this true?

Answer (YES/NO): NO